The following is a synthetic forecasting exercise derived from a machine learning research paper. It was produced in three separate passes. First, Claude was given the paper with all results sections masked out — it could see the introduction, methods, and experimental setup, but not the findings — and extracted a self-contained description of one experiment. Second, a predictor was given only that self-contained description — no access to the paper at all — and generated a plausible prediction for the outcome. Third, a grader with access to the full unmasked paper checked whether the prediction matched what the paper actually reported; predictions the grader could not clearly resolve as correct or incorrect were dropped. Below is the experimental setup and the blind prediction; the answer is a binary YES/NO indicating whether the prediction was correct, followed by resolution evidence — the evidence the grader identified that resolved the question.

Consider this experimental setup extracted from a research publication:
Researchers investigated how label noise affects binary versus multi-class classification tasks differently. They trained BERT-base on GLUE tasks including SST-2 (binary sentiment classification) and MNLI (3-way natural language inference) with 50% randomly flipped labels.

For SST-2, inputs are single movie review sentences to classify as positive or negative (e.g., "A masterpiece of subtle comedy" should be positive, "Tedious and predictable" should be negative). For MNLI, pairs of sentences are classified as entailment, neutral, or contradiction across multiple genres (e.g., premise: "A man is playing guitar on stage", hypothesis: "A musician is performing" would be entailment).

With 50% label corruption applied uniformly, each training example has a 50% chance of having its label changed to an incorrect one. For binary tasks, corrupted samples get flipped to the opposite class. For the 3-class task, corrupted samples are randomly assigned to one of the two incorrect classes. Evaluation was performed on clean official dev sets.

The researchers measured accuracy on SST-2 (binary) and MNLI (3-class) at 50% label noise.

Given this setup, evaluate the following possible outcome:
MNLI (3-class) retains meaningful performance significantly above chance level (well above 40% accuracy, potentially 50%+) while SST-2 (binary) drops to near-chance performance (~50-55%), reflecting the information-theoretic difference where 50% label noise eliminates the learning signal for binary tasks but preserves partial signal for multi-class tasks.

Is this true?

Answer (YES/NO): NO